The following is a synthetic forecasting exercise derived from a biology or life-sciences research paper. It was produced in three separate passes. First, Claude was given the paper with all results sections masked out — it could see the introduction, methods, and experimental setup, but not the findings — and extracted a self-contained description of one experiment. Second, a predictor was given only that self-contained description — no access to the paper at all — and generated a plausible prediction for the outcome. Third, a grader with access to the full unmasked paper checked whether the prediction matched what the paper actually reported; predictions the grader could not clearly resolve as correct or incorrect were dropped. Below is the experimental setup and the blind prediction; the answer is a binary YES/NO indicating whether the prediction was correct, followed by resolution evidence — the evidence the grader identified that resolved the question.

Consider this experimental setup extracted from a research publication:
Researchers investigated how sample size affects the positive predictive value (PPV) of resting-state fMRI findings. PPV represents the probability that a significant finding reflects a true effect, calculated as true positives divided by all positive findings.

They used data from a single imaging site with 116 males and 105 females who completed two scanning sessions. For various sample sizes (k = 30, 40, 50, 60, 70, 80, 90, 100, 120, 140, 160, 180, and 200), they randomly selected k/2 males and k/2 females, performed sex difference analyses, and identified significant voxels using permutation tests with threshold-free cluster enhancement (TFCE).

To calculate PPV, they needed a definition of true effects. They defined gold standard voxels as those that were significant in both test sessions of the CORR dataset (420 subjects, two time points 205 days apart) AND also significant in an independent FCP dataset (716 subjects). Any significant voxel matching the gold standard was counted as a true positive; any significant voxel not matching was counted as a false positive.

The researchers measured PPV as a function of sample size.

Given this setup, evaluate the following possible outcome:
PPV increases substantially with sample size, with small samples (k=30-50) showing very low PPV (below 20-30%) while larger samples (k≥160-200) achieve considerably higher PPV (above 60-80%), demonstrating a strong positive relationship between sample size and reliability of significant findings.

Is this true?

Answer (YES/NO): NO